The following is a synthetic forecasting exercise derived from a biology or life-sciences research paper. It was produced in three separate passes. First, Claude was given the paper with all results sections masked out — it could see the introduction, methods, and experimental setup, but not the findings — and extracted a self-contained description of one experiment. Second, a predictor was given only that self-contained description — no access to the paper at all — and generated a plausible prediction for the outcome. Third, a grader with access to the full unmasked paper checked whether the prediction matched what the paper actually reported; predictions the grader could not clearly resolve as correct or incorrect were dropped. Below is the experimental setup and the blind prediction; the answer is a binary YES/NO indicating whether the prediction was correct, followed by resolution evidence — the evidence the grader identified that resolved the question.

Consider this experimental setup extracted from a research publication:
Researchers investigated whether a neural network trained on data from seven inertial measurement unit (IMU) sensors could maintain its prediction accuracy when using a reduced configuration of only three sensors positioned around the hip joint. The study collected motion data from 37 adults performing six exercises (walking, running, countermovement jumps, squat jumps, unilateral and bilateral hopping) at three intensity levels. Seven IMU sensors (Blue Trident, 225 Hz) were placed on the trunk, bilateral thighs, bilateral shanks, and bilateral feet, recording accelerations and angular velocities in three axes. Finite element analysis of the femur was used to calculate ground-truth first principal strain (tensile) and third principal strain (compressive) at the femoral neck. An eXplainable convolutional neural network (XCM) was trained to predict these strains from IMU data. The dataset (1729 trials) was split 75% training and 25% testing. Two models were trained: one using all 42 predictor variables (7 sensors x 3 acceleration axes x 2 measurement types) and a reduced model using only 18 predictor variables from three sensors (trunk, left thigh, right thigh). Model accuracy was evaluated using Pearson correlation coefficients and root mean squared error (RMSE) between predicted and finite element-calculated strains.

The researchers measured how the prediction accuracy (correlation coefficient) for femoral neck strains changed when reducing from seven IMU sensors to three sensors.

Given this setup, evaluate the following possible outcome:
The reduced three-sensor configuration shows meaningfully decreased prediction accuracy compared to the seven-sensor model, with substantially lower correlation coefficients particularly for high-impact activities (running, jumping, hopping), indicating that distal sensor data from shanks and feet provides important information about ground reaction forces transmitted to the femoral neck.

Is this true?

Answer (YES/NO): NO